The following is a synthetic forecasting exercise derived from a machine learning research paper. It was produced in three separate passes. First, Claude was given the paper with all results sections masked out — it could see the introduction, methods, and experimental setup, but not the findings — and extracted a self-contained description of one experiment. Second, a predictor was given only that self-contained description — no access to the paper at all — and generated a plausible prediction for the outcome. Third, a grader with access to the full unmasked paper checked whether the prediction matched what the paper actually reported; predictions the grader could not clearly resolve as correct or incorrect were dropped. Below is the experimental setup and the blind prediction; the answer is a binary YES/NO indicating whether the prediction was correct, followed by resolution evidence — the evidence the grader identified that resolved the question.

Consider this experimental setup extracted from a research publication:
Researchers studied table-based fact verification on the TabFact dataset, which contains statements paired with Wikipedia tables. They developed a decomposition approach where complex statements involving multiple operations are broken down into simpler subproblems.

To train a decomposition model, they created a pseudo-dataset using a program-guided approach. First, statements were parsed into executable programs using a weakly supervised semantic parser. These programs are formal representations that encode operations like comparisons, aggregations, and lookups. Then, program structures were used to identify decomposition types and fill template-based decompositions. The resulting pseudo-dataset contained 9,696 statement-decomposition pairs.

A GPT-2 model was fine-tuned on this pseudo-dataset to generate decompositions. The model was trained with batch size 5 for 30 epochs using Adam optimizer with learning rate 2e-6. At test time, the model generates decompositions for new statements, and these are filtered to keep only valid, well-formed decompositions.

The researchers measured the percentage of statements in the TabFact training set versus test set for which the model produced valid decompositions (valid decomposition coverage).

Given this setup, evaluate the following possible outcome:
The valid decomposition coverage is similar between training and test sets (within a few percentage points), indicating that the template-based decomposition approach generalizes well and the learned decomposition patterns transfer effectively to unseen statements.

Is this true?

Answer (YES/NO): NO